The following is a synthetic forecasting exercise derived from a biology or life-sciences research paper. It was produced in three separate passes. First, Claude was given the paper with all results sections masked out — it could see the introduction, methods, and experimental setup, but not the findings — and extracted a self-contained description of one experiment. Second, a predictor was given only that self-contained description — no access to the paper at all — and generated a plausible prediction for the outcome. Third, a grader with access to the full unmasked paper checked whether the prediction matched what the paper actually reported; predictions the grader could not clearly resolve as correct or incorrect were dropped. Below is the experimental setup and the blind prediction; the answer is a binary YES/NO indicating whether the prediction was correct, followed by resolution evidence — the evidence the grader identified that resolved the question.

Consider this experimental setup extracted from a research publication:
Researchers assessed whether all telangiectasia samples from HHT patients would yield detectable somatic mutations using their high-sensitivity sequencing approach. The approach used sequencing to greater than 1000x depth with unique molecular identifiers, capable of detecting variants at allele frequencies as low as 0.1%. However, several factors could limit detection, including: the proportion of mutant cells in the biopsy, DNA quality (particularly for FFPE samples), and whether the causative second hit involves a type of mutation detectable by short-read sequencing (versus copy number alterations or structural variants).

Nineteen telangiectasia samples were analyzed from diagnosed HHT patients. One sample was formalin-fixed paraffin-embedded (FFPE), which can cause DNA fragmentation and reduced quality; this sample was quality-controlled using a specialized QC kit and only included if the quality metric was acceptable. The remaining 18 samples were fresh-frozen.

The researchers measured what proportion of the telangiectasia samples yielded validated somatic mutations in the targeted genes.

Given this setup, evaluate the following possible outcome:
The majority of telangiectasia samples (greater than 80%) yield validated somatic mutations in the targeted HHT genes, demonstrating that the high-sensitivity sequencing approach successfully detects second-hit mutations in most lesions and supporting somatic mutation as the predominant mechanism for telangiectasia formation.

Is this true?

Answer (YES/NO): NO